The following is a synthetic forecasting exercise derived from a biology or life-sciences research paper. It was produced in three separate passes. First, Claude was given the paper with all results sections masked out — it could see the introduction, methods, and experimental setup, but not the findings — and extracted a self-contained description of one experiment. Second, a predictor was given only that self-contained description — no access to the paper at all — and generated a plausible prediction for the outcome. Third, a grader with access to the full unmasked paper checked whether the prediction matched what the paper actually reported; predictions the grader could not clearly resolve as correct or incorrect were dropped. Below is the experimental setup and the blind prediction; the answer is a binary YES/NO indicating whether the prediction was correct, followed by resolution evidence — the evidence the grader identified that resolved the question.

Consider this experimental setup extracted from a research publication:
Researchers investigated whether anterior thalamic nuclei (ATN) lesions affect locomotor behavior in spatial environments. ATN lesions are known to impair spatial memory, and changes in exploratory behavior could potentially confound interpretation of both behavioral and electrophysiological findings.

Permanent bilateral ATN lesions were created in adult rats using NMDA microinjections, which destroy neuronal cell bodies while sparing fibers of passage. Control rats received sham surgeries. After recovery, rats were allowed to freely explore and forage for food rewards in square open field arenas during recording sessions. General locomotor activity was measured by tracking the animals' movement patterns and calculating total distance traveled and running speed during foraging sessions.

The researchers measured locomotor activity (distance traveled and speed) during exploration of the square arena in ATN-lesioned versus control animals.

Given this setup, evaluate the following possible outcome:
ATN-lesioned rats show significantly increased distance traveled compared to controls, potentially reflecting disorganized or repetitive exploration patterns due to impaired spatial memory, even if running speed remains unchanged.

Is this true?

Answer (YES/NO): YES